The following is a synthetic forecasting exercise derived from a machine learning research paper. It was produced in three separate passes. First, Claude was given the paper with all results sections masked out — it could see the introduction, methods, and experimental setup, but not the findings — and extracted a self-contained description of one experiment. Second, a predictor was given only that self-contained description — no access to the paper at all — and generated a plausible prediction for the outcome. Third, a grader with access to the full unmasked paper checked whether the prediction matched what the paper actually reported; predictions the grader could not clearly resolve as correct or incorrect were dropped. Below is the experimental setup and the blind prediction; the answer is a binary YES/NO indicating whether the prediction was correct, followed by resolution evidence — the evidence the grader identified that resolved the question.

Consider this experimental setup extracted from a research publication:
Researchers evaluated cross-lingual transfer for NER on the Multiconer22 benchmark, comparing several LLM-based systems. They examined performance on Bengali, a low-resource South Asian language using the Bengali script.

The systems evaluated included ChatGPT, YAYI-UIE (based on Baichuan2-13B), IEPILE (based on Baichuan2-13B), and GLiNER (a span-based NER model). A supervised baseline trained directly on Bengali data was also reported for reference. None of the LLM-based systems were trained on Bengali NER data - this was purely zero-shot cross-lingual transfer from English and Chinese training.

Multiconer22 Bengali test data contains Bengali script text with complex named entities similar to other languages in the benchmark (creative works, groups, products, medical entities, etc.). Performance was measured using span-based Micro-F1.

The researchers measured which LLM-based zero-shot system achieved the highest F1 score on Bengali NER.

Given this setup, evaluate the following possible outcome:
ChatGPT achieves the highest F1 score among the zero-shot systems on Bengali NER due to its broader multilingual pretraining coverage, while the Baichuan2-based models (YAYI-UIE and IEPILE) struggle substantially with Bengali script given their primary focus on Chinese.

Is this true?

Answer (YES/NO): NO